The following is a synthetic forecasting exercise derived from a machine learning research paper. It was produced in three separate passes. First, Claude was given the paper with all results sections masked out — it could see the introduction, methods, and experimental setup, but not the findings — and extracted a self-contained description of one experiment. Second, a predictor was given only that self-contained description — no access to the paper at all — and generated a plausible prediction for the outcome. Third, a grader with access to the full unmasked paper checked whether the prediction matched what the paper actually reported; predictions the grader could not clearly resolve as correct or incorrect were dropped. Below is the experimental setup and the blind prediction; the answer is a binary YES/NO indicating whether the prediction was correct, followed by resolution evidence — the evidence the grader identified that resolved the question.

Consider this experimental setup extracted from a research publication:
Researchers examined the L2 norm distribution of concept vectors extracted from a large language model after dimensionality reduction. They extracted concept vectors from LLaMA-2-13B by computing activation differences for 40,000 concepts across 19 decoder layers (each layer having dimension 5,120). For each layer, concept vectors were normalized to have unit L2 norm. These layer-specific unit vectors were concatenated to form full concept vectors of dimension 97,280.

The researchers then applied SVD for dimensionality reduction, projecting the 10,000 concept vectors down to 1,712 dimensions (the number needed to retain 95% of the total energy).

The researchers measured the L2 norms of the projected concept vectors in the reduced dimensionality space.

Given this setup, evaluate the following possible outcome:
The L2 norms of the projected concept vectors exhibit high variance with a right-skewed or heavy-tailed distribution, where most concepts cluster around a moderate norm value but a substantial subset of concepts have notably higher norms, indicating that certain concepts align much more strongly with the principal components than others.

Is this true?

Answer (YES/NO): NO